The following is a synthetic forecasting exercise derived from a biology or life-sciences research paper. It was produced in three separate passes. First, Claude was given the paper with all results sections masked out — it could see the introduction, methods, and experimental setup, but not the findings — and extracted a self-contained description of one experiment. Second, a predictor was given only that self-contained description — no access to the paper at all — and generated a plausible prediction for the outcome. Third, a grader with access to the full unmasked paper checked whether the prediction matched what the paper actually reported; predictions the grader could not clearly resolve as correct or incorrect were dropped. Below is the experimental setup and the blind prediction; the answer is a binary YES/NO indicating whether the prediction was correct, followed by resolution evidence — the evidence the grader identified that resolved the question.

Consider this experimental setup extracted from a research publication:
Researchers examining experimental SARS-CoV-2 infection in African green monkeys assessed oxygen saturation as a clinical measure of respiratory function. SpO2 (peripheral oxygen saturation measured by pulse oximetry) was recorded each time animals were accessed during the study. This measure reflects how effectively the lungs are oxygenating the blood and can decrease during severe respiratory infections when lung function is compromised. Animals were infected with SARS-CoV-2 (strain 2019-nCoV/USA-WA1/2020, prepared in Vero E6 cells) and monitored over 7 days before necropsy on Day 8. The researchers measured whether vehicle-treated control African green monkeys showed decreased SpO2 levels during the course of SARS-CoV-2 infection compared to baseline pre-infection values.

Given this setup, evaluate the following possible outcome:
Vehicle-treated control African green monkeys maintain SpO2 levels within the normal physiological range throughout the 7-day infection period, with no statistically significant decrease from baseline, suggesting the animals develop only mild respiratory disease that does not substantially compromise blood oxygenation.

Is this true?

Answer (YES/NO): NO